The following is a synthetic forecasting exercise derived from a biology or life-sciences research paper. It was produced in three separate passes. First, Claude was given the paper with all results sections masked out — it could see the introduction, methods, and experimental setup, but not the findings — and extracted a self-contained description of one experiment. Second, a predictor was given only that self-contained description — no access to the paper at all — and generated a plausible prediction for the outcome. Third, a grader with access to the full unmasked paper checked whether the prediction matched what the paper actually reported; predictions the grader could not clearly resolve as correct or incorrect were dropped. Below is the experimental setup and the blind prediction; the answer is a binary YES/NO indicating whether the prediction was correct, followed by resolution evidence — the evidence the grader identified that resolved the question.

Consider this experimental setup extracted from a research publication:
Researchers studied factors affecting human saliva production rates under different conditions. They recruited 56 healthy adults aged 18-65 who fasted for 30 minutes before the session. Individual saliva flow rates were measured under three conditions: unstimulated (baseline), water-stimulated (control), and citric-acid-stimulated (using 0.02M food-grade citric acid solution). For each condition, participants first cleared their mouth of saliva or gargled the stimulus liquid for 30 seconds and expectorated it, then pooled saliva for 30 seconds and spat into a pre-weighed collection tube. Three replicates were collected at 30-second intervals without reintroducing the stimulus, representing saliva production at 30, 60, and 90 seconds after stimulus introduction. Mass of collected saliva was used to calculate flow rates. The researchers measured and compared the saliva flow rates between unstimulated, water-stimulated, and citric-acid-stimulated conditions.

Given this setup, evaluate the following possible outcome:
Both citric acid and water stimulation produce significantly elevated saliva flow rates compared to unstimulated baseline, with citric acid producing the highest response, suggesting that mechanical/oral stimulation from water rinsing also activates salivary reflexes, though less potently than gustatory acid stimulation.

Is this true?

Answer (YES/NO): YES